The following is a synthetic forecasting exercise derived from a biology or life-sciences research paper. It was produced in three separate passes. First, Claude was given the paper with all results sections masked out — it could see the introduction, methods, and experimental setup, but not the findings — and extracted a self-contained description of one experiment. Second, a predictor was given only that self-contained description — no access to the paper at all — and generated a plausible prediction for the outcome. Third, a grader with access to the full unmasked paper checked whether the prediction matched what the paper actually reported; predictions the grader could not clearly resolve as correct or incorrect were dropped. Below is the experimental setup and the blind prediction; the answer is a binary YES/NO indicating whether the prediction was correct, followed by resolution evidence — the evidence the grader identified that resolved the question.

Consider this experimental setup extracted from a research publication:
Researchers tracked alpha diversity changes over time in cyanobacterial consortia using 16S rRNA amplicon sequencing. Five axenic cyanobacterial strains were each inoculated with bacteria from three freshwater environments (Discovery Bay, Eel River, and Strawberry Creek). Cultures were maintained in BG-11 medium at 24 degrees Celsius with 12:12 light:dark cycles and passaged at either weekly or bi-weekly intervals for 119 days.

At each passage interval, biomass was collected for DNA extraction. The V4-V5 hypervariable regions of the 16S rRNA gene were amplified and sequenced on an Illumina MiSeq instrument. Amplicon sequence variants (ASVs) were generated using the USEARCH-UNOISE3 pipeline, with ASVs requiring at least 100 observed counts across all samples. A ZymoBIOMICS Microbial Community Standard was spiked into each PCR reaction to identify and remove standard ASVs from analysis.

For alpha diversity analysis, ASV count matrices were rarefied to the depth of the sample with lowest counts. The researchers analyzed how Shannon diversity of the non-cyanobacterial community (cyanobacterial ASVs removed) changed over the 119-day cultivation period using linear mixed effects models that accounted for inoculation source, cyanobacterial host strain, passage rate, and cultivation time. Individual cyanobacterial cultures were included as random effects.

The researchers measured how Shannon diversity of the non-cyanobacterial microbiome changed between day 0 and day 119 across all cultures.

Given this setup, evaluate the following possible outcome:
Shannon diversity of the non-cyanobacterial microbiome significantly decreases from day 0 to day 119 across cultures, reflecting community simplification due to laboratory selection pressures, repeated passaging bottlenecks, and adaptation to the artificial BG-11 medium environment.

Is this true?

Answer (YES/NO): YES